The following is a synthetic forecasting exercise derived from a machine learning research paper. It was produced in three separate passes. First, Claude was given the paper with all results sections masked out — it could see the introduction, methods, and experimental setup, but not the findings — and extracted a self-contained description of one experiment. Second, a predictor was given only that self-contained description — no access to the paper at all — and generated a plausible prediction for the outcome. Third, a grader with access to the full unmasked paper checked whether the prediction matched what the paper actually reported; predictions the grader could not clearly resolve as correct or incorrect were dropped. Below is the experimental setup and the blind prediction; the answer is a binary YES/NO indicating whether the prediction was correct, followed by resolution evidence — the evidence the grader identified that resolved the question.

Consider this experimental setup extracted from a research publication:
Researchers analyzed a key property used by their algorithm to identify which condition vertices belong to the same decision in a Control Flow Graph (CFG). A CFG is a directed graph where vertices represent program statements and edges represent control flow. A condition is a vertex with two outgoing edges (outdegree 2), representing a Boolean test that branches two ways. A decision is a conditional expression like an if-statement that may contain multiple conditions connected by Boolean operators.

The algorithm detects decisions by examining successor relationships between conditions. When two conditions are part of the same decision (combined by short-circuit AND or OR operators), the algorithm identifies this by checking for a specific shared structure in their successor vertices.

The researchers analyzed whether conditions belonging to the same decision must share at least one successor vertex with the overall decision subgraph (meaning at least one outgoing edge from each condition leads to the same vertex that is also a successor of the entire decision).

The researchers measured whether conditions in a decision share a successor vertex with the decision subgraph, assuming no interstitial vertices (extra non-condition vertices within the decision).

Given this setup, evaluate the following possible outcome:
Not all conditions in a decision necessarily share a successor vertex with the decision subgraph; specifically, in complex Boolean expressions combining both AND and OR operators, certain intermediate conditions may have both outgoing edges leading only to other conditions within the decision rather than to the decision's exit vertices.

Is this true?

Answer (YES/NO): NO